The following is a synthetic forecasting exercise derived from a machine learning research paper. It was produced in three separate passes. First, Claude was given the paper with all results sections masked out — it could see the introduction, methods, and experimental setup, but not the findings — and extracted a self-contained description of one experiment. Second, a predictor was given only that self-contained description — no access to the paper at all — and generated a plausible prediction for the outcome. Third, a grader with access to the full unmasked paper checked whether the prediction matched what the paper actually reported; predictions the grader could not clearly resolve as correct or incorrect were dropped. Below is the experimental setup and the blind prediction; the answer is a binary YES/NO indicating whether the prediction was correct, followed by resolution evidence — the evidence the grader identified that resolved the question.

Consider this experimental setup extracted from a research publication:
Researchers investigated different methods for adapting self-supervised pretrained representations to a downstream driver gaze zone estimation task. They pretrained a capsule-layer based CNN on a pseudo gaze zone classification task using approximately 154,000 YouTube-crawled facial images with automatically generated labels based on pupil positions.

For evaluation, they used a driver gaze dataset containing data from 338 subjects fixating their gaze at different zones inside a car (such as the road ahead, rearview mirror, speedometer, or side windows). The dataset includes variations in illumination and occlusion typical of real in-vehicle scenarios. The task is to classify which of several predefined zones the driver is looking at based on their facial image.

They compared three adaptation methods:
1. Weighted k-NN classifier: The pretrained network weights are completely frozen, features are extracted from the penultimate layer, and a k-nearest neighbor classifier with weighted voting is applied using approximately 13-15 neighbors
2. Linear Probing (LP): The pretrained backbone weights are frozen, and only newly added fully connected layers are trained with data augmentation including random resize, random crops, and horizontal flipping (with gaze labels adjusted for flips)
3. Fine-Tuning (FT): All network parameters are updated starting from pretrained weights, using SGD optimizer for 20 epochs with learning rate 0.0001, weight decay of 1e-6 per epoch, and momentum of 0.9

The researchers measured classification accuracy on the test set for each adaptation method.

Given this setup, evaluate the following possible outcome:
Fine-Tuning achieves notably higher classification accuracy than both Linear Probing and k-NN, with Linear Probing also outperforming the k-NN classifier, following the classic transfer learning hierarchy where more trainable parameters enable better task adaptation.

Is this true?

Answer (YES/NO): YES